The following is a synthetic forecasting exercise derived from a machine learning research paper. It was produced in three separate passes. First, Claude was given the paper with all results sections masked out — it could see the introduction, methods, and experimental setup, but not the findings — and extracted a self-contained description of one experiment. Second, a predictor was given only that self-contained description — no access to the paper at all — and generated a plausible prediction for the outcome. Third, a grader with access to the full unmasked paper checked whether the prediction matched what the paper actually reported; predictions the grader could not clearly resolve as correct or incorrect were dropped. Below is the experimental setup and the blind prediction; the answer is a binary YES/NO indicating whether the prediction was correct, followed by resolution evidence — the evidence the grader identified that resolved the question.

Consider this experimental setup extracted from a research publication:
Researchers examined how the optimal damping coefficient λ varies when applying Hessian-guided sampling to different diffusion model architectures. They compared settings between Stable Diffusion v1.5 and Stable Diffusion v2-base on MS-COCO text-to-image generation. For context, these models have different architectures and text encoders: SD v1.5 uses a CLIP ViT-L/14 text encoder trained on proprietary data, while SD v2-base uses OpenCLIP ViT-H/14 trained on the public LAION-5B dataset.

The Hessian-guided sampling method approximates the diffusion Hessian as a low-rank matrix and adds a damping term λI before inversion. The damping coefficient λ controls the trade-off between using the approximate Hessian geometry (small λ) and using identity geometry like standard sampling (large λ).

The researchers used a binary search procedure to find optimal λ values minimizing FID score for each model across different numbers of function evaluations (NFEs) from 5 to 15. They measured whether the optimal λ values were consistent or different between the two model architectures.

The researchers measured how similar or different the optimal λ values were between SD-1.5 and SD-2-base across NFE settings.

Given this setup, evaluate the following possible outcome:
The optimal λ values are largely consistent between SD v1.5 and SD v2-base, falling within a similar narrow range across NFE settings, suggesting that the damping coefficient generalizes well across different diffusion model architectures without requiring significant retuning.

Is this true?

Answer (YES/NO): YES